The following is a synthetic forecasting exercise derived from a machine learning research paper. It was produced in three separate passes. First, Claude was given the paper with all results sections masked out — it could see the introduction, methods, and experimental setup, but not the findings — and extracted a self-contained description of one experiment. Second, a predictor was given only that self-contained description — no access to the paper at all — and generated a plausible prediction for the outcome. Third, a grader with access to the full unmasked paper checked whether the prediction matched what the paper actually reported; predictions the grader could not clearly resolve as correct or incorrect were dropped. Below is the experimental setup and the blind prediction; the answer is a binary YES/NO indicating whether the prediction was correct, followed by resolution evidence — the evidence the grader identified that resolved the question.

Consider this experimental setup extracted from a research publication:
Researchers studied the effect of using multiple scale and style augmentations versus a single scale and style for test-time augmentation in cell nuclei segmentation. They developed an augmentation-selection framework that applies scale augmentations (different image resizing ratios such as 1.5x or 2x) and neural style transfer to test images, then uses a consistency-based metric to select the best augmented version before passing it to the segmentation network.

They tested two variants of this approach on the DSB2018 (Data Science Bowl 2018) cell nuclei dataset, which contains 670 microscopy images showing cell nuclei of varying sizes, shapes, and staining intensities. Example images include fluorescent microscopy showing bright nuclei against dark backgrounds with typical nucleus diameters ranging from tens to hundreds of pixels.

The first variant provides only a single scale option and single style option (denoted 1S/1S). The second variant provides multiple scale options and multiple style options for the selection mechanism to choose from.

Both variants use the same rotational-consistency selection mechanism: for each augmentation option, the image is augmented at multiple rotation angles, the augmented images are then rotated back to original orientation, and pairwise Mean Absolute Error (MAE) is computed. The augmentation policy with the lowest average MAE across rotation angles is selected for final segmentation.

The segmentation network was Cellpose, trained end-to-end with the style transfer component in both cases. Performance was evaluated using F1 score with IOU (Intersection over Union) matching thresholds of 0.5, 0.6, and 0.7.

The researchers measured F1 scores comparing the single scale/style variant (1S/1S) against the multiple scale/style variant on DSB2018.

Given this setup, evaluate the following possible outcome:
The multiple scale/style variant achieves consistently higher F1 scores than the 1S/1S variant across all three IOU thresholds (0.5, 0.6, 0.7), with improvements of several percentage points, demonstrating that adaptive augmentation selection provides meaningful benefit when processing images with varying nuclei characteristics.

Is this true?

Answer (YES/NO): NO